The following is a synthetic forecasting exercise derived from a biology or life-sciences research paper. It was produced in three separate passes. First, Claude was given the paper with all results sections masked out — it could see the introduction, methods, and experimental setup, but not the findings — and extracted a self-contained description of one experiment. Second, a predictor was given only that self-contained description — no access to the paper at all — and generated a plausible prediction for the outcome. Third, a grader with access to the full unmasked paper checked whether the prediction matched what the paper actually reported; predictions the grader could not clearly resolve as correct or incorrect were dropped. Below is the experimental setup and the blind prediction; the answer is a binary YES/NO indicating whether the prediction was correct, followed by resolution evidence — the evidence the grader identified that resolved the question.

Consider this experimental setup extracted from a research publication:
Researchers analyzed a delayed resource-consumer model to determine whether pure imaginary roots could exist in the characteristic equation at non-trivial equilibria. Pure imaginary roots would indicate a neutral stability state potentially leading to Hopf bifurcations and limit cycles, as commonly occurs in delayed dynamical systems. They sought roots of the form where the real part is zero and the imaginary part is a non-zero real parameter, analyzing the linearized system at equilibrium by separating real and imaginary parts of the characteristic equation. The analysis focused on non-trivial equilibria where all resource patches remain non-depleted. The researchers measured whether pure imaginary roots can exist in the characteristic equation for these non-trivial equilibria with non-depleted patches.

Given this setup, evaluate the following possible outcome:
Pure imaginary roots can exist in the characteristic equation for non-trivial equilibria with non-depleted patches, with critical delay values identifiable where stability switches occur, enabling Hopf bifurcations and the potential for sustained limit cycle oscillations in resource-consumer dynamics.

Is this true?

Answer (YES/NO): NO